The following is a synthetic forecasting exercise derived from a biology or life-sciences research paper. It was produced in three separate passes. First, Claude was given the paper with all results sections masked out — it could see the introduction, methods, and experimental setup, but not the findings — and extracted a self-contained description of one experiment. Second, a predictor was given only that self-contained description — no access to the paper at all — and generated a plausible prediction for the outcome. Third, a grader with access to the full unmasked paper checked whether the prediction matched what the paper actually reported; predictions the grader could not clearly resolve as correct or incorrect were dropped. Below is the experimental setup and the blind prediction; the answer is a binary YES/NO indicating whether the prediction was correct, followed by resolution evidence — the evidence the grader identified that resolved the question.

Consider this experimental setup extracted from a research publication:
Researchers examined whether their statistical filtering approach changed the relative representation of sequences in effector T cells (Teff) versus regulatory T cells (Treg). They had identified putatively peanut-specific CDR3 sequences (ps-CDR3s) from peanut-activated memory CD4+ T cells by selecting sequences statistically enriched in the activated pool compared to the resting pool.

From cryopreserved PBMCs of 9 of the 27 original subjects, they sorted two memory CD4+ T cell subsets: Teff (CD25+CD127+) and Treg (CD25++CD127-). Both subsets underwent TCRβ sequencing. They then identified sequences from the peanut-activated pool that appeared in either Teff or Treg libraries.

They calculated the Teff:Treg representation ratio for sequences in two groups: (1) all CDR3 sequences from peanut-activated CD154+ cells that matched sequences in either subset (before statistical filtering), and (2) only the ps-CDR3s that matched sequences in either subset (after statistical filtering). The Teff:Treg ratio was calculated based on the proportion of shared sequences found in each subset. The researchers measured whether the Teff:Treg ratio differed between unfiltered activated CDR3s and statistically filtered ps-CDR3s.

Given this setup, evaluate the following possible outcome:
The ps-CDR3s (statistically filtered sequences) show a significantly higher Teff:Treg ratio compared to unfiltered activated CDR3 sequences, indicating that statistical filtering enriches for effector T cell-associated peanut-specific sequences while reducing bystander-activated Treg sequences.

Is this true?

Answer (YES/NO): YES